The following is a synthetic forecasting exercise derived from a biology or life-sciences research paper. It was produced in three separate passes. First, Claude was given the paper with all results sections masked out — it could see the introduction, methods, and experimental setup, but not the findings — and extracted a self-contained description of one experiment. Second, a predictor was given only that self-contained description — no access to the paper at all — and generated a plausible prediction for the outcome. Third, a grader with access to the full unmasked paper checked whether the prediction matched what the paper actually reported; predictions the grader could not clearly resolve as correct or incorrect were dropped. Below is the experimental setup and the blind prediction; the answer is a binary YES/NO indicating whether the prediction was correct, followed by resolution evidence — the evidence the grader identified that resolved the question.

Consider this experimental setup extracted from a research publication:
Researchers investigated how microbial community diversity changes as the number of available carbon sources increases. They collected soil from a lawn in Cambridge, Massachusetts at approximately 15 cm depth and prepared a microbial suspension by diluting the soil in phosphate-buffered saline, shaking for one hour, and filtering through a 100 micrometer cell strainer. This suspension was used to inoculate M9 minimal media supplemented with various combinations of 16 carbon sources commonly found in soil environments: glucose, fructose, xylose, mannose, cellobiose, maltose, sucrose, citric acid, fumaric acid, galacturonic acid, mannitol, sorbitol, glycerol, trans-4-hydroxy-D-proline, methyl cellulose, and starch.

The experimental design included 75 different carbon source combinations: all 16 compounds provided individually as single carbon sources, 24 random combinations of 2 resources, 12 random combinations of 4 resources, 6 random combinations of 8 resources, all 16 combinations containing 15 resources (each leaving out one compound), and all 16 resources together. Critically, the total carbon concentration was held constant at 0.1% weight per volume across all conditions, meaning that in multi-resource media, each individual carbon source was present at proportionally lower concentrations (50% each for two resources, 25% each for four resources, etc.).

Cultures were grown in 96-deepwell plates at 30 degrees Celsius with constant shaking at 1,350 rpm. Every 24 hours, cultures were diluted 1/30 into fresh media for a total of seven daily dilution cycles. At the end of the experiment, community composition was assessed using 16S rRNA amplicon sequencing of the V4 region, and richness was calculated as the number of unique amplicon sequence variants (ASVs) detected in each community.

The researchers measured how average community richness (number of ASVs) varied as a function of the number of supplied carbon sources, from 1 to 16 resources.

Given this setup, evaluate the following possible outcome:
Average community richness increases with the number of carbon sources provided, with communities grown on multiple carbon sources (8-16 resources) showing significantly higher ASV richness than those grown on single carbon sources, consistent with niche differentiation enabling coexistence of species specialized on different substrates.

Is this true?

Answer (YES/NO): NO